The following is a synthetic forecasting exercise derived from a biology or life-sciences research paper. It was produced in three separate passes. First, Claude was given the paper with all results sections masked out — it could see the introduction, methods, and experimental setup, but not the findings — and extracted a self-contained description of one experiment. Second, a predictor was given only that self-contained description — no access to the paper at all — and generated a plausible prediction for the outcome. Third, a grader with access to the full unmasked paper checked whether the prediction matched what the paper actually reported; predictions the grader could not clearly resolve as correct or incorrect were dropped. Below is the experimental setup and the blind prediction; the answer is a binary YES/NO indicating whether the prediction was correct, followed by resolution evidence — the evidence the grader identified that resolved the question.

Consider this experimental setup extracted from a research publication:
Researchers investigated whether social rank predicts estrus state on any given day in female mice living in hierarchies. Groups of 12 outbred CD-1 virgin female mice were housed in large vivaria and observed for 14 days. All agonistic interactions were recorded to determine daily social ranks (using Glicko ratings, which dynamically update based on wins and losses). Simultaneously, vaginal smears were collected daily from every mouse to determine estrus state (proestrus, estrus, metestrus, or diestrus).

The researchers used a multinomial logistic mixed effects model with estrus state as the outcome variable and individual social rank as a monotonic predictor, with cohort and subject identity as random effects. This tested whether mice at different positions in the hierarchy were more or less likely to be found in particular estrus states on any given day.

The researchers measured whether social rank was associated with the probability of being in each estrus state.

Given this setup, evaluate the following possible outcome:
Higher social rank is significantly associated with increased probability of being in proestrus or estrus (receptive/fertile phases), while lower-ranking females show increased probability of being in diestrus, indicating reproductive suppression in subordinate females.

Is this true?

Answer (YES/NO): NO